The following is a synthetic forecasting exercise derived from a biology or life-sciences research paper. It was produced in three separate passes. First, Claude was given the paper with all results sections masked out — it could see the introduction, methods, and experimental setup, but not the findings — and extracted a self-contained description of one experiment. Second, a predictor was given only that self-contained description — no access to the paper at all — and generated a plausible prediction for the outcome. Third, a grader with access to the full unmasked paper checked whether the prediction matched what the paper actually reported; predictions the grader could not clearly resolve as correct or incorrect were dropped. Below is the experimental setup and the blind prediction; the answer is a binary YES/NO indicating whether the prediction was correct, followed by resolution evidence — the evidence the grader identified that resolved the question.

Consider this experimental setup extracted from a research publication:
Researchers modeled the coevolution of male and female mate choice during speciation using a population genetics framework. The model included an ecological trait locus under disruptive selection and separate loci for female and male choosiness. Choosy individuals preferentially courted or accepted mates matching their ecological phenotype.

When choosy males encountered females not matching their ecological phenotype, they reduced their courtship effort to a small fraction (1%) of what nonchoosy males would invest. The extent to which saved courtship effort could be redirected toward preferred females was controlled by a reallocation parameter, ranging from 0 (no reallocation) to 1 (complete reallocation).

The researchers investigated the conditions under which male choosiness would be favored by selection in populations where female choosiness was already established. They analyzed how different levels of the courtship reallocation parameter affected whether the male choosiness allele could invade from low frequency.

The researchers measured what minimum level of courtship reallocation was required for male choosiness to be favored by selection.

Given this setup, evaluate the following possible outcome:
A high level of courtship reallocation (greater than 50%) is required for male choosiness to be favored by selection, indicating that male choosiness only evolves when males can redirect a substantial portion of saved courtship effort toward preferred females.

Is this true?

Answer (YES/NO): NO